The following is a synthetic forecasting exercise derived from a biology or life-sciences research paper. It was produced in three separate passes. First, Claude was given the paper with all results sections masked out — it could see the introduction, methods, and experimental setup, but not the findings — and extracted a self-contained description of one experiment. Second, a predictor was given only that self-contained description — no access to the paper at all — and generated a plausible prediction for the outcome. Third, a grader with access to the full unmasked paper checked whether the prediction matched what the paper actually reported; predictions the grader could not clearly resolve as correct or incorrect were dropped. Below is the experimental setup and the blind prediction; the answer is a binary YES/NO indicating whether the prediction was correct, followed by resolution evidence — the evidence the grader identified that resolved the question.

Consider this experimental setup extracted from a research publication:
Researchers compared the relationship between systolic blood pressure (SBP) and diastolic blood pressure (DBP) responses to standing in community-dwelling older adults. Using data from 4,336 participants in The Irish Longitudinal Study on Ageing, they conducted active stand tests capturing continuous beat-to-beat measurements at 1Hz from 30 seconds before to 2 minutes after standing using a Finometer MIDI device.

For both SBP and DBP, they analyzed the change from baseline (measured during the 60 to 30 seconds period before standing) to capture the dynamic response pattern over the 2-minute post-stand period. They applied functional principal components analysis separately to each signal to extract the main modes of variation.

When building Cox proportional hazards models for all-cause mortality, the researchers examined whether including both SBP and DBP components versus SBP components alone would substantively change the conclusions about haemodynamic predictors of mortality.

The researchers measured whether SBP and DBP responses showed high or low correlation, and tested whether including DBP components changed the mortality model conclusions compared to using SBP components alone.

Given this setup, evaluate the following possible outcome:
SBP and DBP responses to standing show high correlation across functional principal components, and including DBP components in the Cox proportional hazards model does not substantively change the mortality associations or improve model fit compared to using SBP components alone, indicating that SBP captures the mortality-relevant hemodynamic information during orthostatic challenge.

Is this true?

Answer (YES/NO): YES